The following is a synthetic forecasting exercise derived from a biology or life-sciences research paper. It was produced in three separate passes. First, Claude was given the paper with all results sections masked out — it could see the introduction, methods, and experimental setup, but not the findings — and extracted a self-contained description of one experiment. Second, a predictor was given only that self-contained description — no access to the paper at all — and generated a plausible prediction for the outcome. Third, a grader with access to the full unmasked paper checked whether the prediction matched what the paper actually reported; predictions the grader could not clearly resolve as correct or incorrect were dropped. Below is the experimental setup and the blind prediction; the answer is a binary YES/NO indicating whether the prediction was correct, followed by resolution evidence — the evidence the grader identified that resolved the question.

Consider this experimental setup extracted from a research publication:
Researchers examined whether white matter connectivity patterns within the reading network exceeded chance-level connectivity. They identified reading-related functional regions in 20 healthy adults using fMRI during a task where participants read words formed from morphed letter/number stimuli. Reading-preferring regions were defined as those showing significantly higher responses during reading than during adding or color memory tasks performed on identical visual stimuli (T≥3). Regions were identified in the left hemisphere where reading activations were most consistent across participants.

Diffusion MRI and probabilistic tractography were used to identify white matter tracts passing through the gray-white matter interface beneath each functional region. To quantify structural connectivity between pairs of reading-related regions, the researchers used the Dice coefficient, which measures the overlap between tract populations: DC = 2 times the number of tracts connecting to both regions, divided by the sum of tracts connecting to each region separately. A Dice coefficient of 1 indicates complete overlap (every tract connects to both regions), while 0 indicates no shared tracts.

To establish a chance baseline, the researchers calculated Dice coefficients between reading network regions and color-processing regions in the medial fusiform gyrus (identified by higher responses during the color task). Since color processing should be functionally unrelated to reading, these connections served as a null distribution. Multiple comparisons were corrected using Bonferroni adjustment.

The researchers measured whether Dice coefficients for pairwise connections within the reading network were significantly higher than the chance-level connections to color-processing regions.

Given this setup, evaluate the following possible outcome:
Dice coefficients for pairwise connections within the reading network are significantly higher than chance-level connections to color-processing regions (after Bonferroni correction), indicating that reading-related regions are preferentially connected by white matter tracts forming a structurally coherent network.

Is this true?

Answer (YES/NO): YES